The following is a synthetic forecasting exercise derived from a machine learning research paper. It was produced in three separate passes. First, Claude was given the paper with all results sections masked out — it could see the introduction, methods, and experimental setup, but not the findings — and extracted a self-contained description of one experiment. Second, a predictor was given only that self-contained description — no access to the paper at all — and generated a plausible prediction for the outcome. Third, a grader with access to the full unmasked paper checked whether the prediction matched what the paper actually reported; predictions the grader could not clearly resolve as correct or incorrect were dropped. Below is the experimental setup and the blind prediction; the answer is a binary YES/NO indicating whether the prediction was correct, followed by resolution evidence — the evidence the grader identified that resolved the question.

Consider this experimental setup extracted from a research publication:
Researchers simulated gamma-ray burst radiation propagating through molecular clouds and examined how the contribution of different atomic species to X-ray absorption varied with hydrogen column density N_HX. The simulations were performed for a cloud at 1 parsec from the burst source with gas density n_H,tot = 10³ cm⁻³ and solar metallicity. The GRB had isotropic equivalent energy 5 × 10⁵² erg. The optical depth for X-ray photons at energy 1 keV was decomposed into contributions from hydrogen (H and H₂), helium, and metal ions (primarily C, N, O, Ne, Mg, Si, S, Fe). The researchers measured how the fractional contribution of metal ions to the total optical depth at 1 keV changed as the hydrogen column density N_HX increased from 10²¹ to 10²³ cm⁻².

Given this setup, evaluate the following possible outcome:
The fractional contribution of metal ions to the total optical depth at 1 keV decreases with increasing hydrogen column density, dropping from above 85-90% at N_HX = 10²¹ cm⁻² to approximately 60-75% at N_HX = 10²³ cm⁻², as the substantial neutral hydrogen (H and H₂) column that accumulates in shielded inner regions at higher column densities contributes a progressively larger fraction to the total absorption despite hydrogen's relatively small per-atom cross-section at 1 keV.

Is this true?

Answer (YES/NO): NO